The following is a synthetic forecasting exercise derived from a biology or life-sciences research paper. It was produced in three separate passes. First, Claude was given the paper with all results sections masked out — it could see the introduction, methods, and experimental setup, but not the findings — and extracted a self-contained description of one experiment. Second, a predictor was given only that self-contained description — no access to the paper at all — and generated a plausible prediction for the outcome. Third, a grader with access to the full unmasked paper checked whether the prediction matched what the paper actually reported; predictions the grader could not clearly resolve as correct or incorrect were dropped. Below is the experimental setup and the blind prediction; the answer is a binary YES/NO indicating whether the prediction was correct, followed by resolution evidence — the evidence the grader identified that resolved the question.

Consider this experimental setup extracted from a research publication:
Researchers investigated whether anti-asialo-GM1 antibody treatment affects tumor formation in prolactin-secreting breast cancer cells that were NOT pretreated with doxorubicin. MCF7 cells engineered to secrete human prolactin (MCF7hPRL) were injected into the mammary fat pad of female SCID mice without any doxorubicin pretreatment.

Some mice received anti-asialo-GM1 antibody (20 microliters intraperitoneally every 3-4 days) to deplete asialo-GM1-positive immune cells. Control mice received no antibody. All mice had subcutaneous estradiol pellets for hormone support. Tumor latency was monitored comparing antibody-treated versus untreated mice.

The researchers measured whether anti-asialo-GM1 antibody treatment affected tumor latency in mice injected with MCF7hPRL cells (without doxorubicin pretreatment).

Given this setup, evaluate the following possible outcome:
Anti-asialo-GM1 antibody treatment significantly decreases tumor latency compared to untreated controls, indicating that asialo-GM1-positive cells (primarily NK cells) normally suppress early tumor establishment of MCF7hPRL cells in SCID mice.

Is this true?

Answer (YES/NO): NO